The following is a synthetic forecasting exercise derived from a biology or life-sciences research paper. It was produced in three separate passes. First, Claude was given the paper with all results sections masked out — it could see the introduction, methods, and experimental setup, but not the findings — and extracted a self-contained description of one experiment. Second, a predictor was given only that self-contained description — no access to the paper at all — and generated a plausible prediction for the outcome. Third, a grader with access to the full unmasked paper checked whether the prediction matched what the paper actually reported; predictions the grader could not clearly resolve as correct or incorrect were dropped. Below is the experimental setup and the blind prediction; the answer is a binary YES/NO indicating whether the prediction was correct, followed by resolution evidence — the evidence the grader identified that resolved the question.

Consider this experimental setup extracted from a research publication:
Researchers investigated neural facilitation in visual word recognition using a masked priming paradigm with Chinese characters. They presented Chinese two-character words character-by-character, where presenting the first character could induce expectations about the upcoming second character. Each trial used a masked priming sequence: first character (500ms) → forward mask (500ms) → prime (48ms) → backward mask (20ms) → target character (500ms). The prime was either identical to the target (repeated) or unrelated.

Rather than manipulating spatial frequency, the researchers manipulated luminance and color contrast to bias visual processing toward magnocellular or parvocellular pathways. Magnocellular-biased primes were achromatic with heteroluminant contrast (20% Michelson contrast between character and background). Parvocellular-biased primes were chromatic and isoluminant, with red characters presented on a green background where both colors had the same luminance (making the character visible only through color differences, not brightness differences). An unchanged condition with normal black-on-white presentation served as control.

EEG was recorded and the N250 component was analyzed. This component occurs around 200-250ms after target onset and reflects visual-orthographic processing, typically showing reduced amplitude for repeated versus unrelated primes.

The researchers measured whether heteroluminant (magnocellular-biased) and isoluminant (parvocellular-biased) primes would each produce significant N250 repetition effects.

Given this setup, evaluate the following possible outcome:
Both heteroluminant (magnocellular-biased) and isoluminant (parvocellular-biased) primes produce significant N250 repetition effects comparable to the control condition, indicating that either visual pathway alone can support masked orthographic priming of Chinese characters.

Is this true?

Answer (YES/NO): YES